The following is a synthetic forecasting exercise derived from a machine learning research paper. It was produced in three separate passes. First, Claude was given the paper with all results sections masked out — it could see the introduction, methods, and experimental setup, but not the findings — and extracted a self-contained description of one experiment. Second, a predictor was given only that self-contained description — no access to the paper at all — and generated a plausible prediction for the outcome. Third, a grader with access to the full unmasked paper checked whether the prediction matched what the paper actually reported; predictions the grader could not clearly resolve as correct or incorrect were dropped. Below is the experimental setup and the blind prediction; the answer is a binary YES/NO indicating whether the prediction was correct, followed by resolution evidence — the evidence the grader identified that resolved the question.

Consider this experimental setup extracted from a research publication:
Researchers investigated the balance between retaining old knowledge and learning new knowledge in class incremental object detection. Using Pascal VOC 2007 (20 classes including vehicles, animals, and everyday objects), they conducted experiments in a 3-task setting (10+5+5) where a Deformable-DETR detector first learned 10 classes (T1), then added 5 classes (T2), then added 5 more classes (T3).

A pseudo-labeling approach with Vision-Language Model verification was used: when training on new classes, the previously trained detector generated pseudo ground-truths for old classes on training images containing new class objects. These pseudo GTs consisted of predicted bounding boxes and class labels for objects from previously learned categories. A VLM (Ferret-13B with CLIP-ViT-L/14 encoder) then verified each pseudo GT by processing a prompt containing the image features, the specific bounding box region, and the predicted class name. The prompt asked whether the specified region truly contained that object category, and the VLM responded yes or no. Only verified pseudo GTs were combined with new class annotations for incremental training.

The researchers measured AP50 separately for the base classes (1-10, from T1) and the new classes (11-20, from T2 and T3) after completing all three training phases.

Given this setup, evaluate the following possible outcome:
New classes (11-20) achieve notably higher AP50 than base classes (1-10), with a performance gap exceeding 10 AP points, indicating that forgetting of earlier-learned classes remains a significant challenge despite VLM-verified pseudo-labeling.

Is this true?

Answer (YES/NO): NO